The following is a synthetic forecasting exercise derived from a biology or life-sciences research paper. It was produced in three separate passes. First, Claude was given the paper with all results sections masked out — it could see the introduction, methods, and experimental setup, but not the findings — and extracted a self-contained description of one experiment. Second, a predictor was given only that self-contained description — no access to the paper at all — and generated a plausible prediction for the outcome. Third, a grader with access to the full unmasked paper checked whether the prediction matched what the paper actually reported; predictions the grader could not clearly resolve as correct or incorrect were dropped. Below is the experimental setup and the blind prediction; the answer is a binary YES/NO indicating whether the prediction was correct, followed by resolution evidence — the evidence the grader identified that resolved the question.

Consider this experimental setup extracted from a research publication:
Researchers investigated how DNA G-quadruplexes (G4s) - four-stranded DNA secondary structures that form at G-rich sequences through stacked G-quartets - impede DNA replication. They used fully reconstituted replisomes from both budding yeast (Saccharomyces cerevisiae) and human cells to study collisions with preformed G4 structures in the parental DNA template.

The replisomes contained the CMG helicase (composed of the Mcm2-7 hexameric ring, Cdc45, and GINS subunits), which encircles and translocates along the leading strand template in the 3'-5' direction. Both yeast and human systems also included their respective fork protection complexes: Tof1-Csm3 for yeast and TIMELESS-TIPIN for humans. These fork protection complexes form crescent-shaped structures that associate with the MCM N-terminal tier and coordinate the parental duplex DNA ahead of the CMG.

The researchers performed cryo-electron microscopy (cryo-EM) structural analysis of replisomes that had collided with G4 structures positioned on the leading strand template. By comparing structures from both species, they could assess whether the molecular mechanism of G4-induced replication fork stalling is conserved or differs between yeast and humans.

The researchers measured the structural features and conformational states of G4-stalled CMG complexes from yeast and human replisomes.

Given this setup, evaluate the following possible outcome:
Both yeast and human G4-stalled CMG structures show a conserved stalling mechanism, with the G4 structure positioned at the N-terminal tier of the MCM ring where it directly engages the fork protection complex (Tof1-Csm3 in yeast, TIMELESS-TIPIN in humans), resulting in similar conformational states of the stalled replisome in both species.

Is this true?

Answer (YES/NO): NO